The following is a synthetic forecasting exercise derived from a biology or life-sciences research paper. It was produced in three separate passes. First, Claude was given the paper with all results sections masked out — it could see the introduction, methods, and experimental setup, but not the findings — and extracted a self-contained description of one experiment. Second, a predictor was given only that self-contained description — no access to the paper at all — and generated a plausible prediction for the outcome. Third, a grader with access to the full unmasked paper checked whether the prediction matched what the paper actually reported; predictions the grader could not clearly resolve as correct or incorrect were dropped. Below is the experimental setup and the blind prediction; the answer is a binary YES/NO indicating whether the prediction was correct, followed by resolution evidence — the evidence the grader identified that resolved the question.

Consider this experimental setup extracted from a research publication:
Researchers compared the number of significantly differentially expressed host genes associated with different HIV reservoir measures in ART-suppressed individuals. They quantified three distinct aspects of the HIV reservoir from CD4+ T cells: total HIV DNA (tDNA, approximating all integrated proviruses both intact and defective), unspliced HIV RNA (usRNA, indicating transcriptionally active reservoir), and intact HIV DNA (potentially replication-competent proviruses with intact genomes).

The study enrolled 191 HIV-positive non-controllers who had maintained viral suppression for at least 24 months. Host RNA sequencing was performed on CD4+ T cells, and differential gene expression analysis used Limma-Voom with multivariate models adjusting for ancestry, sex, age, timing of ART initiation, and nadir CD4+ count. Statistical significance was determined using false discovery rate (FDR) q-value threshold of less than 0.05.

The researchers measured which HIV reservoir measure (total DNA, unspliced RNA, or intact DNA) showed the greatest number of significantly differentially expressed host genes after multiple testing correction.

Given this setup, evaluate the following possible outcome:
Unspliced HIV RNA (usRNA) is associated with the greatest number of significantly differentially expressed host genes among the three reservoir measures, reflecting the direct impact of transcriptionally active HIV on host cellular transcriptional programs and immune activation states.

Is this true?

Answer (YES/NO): YES